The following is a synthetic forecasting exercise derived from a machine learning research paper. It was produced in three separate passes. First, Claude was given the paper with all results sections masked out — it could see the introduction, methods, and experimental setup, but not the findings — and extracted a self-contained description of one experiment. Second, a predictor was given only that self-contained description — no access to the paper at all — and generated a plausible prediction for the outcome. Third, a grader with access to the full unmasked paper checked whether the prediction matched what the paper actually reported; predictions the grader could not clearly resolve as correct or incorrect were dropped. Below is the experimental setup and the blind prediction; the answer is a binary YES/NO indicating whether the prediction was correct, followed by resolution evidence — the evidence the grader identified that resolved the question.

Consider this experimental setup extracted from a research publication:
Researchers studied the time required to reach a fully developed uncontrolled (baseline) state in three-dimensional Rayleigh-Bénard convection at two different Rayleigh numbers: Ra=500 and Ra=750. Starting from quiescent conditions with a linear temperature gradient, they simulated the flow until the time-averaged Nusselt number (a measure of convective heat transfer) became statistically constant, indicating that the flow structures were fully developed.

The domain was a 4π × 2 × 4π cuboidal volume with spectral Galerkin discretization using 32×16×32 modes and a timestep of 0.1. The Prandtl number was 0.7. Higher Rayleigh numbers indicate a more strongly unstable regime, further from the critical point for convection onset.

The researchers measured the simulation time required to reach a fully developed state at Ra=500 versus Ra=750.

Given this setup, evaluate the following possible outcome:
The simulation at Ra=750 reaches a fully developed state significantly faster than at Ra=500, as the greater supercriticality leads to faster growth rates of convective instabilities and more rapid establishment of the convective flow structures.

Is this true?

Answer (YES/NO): NO